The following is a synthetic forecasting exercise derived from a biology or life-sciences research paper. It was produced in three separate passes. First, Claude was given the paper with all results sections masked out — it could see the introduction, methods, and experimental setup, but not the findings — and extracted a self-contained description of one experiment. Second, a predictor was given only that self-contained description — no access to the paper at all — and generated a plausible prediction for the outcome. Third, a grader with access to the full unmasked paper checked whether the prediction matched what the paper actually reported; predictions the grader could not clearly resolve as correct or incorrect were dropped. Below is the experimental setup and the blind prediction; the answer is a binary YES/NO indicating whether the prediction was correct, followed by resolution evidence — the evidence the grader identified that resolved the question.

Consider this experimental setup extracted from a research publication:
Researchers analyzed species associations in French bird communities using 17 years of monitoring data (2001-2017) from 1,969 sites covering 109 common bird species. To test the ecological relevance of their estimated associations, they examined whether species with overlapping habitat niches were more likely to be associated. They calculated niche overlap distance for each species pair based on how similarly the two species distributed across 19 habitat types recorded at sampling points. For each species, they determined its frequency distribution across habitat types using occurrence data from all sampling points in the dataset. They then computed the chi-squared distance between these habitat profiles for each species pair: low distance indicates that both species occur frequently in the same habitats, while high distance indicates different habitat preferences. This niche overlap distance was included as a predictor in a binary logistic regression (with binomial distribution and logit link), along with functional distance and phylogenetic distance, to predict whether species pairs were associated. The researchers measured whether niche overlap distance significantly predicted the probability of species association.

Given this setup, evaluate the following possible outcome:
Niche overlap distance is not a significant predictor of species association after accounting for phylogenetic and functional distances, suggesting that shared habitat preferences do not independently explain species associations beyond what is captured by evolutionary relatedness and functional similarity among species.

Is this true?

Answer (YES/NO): NO